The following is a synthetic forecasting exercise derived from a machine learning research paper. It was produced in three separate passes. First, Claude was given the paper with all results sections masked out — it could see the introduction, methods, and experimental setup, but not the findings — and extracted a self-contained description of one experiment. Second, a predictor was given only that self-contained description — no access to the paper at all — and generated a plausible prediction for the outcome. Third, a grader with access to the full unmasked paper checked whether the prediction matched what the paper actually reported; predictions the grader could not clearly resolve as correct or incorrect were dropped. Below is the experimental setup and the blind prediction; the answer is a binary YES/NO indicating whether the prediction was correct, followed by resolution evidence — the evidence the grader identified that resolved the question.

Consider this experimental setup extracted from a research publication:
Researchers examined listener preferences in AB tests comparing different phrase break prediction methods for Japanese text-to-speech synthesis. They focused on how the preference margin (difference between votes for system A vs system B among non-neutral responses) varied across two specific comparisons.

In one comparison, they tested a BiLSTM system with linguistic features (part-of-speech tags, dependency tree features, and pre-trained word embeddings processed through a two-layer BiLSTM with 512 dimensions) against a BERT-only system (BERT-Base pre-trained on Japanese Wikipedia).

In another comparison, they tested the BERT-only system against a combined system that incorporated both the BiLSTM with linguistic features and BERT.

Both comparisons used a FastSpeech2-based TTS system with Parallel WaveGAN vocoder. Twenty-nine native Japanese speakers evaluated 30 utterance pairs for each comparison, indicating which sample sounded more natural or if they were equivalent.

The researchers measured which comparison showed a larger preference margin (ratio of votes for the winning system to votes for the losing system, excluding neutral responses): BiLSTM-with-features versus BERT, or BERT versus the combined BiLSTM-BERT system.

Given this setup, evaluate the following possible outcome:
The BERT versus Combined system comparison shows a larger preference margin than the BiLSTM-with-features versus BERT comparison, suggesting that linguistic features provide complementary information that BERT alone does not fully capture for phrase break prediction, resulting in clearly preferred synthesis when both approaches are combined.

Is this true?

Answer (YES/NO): NO